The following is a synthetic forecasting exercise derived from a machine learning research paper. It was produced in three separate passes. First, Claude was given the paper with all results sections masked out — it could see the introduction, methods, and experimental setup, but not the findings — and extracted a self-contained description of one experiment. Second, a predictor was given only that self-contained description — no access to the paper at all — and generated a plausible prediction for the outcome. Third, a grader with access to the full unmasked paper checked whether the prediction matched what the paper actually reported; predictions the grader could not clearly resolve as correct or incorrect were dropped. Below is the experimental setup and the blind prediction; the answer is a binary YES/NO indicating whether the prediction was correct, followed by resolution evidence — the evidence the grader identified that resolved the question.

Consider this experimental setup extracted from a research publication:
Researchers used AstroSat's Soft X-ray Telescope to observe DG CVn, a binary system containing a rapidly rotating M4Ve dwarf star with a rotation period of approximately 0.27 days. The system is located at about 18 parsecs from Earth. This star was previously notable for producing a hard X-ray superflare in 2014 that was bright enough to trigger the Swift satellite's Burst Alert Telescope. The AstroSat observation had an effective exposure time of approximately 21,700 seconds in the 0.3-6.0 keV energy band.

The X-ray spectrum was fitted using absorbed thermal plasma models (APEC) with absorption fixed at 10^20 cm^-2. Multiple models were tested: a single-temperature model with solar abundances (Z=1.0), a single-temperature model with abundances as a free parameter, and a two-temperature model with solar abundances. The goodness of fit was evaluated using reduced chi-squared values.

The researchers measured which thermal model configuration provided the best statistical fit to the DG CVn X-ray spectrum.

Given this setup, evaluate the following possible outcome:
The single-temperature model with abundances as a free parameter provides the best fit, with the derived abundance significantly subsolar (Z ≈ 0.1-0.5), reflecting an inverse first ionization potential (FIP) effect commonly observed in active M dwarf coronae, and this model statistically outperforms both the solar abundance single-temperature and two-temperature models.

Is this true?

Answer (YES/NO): NO